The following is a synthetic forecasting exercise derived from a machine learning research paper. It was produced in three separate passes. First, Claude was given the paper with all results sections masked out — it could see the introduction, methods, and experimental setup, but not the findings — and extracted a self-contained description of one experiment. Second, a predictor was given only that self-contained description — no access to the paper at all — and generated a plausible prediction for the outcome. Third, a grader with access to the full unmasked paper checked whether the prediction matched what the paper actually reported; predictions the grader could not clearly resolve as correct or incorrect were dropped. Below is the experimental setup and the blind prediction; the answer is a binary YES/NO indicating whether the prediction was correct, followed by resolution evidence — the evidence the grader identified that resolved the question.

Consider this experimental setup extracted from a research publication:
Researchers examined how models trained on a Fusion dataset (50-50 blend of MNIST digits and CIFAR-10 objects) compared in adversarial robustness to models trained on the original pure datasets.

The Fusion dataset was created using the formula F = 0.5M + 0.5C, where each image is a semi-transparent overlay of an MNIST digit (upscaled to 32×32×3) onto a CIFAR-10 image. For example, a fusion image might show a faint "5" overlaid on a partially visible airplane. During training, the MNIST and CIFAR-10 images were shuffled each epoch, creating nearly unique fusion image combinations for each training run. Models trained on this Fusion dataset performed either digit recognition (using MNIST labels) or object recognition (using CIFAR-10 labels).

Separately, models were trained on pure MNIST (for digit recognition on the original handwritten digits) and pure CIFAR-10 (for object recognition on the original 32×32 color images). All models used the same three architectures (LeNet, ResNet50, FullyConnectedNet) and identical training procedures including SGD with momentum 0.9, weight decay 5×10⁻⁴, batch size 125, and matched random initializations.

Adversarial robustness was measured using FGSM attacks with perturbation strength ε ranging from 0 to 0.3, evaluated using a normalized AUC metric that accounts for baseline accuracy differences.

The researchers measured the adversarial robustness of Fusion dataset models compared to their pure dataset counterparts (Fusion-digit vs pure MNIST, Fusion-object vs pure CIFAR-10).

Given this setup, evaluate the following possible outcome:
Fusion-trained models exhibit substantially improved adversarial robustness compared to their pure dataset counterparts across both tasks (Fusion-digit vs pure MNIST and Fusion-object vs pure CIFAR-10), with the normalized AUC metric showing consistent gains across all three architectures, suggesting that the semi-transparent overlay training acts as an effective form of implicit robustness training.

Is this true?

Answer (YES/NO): NO